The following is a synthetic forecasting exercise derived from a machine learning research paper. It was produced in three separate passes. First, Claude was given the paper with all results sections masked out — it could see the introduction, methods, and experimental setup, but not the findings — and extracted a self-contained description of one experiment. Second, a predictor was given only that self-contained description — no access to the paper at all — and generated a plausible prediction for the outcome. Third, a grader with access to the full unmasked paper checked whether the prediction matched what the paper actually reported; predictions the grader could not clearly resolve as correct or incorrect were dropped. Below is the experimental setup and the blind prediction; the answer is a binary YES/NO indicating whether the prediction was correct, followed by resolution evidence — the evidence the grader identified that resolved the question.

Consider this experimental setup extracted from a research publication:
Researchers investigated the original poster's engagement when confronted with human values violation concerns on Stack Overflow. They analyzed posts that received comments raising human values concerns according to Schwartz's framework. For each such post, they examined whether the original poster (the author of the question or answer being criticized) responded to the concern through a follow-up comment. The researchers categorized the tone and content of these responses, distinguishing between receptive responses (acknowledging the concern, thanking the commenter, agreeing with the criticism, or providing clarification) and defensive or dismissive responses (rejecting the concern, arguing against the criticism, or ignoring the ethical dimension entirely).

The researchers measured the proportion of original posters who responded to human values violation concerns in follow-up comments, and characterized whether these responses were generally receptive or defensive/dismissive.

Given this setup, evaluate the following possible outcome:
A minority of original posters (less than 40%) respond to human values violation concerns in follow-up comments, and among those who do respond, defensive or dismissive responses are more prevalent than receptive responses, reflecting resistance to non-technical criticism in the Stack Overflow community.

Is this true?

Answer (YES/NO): NO